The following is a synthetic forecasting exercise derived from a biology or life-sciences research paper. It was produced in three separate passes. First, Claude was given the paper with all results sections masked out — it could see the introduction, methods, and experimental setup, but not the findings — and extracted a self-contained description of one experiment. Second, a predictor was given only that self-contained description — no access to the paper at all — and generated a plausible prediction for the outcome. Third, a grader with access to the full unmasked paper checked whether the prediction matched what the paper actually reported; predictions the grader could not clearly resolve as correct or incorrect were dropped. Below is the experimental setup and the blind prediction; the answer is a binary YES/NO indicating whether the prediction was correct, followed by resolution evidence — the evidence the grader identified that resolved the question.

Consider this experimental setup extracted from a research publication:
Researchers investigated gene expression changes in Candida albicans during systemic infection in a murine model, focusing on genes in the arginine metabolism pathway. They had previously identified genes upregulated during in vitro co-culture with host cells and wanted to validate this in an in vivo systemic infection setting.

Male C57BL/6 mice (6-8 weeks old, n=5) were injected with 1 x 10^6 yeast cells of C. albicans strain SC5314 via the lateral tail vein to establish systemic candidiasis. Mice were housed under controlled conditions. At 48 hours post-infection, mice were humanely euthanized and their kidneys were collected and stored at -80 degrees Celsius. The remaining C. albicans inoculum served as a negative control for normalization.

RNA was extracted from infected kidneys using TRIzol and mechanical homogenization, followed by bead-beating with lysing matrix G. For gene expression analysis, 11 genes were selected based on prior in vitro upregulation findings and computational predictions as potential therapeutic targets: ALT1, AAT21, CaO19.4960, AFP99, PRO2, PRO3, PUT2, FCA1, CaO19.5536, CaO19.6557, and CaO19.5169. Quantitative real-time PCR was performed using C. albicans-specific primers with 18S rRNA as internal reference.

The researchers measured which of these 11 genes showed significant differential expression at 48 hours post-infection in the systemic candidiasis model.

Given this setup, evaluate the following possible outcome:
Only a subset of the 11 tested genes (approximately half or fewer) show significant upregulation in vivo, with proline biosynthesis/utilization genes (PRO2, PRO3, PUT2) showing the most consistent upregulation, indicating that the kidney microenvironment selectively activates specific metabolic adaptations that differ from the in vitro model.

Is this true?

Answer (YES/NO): NO